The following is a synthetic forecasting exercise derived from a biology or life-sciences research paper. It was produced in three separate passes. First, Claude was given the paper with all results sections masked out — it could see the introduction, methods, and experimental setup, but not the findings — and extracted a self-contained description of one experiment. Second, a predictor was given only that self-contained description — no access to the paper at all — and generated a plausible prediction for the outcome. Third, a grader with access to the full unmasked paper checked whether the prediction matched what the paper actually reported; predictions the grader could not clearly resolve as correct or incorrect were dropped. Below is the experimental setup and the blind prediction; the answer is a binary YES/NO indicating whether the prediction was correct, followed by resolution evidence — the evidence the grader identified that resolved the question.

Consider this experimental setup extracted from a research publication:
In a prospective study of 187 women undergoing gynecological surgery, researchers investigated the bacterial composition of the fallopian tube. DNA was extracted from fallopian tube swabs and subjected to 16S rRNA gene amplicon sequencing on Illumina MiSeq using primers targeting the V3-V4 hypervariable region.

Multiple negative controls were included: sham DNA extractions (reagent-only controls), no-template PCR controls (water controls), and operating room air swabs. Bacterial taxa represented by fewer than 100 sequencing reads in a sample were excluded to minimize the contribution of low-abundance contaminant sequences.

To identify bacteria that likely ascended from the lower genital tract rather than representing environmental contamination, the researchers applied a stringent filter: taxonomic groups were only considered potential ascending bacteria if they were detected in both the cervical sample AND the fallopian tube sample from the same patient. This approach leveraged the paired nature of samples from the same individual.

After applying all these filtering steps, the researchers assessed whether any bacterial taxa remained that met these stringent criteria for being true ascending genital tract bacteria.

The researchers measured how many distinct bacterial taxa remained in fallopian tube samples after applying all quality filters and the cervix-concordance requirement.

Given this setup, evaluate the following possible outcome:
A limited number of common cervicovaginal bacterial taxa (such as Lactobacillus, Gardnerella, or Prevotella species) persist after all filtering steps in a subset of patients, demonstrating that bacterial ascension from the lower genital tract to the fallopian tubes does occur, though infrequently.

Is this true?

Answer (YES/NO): NO